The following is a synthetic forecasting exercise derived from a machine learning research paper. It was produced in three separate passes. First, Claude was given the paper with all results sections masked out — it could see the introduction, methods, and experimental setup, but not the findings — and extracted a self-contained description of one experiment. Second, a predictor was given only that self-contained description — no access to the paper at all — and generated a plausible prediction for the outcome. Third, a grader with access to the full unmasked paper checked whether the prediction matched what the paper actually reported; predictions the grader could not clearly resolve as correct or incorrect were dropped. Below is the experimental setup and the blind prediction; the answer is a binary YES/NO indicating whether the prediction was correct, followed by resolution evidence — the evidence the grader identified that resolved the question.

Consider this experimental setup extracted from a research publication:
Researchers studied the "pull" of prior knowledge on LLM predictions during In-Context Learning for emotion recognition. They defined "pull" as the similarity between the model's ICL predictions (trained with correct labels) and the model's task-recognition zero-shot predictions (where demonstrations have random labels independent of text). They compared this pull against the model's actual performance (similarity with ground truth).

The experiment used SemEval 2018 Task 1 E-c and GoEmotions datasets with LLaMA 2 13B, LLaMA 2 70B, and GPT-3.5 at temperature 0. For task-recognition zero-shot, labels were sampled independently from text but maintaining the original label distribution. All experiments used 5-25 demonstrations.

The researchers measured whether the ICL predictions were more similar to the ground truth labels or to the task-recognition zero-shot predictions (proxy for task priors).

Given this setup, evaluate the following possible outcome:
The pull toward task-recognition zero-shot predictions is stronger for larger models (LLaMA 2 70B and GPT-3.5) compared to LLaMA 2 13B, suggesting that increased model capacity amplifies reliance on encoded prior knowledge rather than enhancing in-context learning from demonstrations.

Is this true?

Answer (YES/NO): YES